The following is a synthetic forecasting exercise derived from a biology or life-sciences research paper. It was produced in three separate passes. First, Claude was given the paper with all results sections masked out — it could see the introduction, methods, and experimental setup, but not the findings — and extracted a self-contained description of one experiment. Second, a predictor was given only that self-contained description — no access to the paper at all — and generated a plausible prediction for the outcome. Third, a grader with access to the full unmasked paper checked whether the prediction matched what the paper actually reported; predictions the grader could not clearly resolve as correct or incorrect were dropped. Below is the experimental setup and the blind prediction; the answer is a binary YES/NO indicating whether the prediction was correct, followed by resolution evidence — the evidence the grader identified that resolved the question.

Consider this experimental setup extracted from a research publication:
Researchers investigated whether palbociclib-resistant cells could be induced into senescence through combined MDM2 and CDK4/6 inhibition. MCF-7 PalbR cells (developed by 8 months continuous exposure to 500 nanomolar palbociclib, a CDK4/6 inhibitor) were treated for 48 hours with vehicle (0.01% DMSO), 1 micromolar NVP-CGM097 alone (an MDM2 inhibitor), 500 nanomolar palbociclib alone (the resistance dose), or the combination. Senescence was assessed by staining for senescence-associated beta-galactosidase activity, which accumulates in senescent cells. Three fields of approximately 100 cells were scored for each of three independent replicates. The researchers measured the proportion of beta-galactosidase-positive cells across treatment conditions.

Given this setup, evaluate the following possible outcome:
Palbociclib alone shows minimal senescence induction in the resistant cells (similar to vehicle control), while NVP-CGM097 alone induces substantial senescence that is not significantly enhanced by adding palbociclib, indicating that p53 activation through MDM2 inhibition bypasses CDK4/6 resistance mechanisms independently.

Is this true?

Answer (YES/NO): NO